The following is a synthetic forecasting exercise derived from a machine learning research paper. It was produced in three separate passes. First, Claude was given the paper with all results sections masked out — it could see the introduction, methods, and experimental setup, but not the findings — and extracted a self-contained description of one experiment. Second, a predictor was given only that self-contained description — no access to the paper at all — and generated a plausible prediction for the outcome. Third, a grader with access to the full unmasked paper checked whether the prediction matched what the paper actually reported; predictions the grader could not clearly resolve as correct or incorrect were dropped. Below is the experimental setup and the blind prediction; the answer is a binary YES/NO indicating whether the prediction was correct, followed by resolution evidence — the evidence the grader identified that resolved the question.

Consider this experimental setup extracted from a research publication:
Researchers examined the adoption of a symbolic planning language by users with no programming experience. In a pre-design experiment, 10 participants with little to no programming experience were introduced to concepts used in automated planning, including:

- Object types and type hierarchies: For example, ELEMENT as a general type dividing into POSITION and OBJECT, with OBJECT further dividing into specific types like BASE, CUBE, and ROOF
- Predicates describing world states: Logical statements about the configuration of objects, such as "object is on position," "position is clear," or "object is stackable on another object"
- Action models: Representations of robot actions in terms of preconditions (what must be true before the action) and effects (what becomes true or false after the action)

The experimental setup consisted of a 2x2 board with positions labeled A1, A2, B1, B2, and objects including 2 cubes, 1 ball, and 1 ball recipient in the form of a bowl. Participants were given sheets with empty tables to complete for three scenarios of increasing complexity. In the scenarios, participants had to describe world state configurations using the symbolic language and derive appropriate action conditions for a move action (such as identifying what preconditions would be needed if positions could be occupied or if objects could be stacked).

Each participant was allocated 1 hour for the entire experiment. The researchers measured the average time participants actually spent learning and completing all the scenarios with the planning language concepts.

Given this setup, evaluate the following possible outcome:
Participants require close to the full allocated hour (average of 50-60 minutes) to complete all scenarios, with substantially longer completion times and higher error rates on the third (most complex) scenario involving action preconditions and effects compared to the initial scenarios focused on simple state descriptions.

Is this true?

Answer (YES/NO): NO